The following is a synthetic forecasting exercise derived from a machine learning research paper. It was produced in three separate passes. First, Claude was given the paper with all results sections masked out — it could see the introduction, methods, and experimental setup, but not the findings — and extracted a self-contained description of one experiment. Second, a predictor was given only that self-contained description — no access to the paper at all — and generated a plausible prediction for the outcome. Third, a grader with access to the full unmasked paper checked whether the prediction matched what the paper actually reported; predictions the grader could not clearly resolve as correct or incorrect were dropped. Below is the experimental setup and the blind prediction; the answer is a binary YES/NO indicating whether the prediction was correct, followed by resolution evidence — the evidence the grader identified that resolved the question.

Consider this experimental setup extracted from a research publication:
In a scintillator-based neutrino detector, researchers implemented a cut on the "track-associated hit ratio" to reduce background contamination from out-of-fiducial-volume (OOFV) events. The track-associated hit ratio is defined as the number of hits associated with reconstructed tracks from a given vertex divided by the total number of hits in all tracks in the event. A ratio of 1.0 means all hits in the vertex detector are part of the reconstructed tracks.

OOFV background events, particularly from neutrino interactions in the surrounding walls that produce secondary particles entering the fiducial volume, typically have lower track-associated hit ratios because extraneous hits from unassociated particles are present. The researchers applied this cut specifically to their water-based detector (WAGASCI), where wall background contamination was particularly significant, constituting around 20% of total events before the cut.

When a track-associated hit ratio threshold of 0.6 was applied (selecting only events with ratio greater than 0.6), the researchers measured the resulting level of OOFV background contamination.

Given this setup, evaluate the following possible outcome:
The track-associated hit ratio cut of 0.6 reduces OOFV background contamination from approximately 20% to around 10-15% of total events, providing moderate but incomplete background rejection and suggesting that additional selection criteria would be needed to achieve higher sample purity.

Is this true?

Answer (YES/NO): NO